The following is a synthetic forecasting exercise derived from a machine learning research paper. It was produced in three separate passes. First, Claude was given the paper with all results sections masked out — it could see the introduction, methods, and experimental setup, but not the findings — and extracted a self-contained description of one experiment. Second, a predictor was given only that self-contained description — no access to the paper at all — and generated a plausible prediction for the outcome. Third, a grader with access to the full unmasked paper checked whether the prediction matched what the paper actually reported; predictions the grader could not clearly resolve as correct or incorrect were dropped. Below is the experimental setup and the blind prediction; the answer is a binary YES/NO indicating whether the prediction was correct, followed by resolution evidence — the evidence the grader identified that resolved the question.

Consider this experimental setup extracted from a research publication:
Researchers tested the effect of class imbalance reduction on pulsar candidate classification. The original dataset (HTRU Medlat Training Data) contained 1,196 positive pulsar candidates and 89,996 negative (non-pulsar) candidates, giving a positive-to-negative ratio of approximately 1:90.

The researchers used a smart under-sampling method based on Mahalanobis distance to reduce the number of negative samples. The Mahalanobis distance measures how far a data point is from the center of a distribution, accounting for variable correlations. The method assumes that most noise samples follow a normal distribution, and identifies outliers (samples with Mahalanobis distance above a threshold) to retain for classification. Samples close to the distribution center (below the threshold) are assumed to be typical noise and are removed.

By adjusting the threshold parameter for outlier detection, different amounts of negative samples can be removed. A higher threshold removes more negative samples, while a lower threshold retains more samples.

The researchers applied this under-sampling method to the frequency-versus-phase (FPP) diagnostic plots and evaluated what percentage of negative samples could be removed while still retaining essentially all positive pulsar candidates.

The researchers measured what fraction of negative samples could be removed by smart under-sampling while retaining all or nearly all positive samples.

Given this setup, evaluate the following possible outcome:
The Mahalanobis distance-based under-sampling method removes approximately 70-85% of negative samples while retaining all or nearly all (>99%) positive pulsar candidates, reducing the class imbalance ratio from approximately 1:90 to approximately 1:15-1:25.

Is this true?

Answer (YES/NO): NO